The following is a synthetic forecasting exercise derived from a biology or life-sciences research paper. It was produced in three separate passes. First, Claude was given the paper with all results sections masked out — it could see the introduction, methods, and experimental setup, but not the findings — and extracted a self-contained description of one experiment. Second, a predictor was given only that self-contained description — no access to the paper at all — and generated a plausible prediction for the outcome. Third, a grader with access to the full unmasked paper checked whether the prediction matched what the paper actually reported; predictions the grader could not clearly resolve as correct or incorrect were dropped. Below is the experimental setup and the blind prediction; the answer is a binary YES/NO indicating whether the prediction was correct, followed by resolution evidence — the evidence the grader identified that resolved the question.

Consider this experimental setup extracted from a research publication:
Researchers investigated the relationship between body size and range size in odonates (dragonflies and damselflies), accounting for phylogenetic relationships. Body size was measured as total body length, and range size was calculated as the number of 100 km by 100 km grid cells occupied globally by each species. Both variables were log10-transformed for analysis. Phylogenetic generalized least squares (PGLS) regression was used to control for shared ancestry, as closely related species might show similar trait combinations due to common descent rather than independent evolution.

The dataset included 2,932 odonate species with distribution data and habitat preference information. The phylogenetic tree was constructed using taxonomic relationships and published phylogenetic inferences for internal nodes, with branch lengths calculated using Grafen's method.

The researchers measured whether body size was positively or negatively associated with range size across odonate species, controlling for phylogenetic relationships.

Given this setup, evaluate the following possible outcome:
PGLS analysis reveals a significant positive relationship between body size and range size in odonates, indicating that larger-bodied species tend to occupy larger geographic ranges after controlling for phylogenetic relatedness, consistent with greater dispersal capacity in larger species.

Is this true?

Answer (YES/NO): NO